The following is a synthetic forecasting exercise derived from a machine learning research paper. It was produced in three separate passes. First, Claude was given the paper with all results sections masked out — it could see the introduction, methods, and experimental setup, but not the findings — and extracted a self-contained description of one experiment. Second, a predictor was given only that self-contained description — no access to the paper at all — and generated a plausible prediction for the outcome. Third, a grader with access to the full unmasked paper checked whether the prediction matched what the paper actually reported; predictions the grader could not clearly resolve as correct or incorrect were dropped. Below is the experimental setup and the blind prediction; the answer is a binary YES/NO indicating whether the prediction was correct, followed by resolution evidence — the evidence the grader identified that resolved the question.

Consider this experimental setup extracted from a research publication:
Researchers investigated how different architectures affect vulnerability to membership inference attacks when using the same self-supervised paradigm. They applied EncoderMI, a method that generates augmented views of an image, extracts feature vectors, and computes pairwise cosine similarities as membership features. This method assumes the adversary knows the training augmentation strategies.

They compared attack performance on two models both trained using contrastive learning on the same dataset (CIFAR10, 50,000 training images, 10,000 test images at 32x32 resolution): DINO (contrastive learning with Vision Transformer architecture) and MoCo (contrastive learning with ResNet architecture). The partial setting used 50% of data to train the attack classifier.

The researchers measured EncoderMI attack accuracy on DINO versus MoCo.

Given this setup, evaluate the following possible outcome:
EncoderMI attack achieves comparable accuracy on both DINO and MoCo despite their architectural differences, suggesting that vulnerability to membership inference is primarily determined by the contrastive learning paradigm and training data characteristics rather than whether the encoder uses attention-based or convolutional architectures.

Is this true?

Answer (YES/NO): NO